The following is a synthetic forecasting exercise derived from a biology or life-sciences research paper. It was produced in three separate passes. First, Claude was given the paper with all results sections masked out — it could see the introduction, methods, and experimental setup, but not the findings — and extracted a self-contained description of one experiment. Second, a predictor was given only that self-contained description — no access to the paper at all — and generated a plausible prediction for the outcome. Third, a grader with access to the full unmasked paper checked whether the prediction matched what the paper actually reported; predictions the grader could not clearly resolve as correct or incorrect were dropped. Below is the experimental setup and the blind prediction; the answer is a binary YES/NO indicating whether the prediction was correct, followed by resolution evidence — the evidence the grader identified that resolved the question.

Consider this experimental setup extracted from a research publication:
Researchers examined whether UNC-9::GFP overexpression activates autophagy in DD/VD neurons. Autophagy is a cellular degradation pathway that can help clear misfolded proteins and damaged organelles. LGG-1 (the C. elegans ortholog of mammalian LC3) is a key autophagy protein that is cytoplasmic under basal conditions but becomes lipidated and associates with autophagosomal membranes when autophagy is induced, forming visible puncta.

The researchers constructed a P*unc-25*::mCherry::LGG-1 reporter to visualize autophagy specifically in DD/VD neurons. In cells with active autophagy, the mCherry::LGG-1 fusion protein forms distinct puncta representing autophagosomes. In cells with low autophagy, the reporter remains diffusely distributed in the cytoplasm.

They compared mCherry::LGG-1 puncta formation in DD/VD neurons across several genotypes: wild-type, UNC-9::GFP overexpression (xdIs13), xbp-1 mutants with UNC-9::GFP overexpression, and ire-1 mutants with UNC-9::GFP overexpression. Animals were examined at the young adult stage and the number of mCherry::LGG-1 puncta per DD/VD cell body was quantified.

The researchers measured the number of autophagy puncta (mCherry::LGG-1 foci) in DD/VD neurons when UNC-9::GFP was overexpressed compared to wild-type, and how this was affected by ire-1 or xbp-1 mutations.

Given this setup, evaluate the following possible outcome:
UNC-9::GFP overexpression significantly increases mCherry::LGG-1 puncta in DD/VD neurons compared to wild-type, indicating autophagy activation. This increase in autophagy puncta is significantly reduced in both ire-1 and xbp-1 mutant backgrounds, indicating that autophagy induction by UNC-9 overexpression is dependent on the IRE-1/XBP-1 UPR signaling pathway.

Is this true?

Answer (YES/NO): YES